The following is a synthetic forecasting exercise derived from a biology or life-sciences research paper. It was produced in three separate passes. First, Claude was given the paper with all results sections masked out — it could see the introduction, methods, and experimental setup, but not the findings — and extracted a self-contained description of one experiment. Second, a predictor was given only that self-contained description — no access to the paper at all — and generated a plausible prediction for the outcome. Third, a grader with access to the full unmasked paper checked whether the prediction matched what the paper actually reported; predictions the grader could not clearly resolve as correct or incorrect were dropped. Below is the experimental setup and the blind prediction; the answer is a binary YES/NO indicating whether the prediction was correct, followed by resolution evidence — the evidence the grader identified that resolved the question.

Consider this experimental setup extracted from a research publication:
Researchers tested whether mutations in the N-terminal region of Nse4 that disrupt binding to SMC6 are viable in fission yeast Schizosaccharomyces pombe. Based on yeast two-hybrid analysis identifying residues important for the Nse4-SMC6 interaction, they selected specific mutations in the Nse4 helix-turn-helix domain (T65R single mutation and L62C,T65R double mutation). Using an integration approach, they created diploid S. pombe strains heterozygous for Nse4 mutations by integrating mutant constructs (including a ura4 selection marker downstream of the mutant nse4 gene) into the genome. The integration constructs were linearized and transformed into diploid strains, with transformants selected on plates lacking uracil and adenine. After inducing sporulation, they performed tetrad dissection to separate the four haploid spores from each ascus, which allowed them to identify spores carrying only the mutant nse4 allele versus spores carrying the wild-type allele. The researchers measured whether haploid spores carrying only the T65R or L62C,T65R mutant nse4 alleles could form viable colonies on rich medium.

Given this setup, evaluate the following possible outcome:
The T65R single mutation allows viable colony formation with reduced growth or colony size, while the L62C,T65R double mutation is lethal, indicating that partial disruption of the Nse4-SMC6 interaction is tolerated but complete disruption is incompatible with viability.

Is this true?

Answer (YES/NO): NO